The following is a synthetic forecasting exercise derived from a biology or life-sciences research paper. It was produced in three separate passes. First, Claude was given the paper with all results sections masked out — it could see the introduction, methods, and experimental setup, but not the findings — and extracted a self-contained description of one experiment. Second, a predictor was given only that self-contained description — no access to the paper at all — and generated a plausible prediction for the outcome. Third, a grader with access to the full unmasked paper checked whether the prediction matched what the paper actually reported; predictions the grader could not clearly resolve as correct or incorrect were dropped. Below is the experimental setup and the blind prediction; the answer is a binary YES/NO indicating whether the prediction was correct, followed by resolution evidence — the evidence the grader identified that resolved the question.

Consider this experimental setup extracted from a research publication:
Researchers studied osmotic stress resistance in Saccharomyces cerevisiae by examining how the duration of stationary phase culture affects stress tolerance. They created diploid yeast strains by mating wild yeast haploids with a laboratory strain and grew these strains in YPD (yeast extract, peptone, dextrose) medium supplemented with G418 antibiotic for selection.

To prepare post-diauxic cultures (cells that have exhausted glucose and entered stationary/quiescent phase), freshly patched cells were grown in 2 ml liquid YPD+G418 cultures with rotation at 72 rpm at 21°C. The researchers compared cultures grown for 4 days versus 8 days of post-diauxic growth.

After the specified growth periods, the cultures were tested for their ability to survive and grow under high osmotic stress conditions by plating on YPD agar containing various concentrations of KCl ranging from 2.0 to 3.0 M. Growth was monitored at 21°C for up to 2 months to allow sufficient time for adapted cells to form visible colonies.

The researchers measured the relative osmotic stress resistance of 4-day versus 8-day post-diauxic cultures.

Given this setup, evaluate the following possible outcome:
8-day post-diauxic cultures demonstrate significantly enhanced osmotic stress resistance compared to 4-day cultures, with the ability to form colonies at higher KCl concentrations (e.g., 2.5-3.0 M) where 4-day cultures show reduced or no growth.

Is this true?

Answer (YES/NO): NO